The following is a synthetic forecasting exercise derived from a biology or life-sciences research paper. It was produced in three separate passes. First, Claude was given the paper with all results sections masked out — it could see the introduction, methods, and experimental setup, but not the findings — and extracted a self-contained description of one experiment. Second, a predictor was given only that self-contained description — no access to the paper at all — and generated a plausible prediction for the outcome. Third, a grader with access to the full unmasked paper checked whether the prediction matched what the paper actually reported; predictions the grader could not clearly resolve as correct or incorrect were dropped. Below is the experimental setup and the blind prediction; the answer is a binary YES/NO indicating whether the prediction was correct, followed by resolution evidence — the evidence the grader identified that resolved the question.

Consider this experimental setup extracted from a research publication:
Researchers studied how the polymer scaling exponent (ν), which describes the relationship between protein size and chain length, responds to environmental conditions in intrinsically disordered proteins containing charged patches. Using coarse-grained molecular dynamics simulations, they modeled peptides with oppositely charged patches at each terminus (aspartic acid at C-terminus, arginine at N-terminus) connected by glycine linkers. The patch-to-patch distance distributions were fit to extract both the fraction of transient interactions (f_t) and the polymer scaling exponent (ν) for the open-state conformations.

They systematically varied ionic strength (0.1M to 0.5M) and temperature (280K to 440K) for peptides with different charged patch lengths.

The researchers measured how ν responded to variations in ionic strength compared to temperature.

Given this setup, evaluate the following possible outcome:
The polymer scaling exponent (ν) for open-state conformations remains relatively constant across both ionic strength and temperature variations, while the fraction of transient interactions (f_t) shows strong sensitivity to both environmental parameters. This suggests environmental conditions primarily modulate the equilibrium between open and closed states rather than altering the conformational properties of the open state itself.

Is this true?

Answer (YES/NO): NO